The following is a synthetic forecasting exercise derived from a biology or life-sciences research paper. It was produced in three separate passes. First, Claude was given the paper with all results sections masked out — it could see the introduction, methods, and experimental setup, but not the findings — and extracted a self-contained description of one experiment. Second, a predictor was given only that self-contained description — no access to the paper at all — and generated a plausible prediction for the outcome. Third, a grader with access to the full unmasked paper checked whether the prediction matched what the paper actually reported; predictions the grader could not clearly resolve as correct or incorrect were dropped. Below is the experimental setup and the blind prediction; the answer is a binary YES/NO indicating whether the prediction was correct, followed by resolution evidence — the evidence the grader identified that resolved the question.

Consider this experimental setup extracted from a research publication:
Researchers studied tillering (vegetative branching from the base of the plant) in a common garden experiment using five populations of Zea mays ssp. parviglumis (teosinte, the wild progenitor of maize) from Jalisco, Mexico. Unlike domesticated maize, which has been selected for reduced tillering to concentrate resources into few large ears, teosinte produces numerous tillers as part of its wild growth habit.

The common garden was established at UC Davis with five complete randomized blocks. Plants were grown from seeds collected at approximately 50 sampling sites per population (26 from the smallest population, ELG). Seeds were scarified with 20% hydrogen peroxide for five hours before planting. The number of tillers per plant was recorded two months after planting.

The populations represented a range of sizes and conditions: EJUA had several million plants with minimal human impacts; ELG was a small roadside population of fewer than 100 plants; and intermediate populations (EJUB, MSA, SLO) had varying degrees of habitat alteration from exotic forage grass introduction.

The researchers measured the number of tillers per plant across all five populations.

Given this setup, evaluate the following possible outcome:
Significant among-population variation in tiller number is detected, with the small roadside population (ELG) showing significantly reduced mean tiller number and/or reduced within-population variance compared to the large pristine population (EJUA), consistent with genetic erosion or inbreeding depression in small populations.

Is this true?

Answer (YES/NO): YES